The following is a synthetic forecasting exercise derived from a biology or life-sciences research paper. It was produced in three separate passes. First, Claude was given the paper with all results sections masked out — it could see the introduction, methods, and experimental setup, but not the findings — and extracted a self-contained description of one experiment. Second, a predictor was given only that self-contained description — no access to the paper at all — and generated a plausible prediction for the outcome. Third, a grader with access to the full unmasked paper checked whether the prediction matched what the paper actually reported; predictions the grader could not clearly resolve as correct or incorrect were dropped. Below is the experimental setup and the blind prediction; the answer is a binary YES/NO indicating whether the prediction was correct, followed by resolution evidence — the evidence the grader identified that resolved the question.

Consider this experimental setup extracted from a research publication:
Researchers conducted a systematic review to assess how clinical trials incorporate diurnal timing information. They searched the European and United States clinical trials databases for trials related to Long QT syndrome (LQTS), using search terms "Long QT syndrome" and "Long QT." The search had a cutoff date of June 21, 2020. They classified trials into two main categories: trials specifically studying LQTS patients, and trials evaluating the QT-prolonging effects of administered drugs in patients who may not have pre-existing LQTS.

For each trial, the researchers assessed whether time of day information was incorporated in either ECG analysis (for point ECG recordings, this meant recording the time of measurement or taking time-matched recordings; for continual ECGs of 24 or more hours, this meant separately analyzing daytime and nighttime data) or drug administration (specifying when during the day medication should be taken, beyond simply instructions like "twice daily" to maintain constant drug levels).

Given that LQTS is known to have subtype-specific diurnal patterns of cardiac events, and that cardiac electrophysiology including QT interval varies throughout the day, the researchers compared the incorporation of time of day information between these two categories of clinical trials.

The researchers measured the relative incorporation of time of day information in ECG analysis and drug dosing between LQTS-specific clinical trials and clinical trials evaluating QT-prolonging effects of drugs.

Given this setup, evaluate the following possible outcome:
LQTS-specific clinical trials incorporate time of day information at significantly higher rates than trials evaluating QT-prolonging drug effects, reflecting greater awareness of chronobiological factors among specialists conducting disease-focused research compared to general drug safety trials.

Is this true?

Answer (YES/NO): NO